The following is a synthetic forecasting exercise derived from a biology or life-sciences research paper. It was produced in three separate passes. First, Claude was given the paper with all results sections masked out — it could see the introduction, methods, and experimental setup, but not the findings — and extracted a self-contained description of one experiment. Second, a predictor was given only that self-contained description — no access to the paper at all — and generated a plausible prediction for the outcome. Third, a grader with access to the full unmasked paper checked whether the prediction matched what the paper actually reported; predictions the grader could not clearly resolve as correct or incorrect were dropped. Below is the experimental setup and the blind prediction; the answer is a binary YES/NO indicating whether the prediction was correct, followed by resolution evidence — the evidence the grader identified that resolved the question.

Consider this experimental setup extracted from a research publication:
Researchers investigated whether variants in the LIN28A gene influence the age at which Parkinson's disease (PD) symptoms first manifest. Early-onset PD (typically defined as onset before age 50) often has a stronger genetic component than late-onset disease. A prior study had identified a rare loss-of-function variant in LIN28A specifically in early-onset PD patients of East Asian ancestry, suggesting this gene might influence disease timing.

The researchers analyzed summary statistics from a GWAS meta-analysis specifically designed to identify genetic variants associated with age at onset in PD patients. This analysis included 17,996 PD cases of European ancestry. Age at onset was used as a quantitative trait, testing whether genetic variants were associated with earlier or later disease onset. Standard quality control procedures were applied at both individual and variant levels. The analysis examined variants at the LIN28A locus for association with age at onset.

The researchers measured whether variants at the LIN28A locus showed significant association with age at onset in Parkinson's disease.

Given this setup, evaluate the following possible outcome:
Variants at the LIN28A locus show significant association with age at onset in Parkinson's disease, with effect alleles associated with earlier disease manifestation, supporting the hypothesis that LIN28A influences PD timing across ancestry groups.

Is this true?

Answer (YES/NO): NO